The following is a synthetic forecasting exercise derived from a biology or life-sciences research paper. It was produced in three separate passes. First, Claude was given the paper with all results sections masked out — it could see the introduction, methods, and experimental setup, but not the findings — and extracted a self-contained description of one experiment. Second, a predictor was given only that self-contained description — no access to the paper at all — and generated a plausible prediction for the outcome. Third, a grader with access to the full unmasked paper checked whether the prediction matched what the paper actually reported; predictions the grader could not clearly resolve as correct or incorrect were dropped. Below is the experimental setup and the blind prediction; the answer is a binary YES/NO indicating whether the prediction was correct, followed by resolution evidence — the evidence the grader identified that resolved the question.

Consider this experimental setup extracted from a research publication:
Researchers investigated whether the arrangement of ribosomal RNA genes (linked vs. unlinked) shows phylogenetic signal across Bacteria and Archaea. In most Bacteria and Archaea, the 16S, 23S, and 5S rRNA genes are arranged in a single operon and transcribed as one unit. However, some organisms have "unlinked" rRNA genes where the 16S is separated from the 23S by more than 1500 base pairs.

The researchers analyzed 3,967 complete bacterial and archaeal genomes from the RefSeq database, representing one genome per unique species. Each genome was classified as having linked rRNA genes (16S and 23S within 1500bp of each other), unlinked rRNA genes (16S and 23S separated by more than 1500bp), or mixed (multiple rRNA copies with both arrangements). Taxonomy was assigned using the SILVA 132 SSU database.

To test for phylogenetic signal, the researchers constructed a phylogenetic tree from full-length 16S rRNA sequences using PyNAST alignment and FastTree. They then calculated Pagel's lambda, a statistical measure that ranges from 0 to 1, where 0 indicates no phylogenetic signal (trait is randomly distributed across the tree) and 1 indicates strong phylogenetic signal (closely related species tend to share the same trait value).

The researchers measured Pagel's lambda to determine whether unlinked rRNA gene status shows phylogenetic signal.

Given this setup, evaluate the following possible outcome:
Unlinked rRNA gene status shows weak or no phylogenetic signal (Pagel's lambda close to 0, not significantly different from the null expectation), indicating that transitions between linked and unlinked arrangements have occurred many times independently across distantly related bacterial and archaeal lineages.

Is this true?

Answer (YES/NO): NO